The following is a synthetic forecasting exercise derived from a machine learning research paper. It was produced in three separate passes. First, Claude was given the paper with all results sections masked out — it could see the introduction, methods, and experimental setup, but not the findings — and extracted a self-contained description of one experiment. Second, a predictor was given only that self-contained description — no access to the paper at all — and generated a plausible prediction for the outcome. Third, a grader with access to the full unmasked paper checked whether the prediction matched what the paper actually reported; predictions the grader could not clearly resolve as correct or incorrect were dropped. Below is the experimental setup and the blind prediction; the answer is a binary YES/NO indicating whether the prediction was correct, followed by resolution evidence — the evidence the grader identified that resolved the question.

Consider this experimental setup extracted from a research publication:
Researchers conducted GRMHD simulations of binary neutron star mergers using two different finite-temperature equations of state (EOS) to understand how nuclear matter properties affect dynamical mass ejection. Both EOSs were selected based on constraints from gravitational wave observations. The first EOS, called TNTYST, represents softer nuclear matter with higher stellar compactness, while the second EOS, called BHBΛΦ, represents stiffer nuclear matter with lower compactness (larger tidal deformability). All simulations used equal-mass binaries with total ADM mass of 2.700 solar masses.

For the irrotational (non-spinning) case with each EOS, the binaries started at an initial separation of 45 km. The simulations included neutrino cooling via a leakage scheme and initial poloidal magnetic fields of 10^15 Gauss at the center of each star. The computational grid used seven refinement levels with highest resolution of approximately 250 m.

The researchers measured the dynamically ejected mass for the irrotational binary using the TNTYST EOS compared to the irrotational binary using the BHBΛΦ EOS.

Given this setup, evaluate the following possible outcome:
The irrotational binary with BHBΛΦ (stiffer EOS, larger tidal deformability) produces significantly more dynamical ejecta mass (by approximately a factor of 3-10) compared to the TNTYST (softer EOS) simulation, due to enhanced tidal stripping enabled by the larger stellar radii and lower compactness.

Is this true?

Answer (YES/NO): NO